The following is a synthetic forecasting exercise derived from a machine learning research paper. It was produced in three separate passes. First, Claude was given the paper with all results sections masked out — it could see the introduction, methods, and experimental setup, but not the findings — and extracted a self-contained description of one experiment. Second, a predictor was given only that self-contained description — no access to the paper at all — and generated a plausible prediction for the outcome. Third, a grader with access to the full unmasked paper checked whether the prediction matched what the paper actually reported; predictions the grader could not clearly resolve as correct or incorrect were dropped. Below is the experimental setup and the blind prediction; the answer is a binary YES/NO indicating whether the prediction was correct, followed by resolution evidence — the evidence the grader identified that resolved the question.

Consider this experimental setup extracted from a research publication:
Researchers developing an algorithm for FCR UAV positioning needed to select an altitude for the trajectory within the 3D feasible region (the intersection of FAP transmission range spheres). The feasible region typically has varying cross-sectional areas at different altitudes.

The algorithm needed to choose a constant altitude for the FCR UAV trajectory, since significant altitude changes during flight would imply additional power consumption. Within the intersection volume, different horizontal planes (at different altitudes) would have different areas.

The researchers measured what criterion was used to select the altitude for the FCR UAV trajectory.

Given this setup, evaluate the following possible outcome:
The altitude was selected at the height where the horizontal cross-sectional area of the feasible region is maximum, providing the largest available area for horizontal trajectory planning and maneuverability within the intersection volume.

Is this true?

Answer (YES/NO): YES